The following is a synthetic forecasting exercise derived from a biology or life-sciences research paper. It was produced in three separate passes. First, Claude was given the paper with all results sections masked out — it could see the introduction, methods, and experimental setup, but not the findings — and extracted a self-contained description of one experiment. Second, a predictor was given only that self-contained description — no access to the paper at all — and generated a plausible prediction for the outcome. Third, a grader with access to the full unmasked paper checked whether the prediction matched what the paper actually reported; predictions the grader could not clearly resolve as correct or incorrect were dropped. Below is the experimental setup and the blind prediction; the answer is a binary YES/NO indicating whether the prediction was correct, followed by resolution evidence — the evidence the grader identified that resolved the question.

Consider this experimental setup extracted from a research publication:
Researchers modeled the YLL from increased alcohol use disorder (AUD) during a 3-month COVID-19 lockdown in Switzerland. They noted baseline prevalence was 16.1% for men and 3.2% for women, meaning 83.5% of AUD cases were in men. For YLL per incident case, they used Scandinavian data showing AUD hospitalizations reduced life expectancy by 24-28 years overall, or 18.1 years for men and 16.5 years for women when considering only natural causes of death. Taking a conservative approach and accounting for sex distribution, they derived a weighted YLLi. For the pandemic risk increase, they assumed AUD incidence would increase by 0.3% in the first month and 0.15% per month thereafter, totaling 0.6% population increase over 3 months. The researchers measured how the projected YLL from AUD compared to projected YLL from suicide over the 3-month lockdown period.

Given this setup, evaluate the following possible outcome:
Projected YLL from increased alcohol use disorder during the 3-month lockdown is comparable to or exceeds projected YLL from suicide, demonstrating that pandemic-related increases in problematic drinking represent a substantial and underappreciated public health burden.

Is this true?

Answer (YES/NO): YES